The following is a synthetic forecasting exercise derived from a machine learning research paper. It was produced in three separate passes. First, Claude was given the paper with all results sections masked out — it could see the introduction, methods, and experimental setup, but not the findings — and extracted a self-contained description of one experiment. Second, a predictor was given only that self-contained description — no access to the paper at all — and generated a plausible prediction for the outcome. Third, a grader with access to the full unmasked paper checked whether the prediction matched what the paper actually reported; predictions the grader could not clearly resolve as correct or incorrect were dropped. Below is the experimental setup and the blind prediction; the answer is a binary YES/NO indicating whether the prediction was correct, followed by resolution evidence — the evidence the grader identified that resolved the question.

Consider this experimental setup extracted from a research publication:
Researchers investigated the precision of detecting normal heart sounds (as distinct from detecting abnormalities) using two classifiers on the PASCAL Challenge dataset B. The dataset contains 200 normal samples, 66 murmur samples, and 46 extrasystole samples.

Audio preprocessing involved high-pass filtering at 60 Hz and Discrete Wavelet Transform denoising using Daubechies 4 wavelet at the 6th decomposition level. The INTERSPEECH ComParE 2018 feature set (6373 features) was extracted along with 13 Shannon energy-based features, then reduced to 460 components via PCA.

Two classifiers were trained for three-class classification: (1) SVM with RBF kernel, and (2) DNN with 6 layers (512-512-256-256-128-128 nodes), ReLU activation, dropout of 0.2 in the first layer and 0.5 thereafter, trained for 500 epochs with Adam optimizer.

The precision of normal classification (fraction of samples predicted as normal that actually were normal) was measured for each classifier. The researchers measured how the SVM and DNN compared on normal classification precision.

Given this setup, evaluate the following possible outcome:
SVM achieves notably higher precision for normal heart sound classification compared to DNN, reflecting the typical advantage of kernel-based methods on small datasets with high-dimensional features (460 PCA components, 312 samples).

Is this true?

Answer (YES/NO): NO